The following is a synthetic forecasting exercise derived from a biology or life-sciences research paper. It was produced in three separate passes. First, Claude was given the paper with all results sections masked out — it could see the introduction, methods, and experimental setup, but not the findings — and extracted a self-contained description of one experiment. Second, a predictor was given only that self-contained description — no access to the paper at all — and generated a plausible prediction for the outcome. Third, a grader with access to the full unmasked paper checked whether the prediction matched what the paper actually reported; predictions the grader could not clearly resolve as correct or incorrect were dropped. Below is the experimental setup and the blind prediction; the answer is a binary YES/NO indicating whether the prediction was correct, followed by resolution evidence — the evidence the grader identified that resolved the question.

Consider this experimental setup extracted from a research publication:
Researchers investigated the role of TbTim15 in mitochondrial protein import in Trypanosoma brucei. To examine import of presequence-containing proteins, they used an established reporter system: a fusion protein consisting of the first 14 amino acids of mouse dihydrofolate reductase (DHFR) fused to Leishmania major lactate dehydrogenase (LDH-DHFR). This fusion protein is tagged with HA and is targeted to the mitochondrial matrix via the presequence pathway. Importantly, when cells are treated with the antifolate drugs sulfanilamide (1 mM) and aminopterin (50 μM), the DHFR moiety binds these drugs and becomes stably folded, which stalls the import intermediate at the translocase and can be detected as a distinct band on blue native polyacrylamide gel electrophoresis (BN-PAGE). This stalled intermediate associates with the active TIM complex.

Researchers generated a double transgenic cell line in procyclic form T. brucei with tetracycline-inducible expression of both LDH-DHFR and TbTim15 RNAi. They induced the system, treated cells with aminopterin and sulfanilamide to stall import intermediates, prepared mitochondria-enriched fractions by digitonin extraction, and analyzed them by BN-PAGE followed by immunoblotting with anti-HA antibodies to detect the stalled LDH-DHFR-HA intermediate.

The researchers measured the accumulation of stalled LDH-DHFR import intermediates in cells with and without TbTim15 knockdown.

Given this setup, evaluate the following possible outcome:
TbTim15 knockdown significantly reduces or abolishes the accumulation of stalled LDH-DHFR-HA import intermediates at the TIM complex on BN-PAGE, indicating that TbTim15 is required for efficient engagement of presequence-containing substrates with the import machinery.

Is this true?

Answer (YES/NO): YES